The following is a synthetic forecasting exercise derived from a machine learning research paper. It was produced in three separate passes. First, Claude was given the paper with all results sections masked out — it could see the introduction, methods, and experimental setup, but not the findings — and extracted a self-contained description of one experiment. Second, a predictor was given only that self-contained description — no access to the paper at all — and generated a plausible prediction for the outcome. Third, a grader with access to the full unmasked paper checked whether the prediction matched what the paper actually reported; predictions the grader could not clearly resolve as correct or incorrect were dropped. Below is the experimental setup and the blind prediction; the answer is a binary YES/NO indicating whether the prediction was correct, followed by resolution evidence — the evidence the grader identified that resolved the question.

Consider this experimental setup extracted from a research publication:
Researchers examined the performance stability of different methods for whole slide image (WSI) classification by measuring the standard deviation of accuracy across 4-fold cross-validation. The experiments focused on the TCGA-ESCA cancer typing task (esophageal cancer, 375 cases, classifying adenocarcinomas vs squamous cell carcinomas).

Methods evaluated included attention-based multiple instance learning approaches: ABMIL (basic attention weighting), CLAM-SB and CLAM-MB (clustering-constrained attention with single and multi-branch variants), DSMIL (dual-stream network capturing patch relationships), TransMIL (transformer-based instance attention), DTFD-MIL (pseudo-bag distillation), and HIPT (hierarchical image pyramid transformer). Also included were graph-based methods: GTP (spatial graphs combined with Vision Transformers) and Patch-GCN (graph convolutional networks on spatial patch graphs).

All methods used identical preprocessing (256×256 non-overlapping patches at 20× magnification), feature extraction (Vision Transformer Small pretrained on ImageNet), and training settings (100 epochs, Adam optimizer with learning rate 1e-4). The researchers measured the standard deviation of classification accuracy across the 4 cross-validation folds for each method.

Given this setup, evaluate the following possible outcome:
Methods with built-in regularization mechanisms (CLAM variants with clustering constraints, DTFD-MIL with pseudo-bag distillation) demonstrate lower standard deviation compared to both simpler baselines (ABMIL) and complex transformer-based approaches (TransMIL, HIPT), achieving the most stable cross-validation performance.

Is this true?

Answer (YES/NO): NO